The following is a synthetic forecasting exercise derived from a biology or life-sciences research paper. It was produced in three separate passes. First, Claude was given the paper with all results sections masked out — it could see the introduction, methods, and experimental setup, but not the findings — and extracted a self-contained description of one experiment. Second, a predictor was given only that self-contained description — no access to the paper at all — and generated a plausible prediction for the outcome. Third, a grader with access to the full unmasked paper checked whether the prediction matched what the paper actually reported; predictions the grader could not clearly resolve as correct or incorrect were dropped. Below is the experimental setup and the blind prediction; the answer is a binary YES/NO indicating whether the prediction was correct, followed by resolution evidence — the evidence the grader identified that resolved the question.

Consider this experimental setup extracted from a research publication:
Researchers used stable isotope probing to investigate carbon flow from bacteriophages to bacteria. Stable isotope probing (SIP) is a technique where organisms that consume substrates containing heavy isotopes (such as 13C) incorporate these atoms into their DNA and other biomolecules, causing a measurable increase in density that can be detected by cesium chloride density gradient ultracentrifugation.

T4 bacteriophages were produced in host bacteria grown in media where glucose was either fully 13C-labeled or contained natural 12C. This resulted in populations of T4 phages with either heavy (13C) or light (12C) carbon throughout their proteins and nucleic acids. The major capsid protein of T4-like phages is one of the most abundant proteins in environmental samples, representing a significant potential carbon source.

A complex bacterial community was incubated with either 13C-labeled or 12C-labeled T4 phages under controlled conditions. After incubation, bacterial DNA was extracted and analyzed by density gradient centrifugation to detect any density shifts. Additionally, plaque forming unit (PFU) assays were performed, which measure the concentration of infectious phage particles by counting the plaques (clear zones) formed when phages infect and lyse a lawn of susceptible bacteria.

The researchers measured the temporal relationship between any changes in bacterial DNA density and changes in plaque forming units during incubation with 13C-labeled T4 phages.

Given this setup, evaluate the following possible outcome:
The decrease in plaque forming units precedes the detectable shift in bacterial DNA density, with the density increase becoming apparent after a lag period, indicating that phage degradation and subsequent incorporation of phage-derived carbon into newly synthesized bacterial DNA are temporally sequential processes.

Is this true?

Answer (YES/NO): NO